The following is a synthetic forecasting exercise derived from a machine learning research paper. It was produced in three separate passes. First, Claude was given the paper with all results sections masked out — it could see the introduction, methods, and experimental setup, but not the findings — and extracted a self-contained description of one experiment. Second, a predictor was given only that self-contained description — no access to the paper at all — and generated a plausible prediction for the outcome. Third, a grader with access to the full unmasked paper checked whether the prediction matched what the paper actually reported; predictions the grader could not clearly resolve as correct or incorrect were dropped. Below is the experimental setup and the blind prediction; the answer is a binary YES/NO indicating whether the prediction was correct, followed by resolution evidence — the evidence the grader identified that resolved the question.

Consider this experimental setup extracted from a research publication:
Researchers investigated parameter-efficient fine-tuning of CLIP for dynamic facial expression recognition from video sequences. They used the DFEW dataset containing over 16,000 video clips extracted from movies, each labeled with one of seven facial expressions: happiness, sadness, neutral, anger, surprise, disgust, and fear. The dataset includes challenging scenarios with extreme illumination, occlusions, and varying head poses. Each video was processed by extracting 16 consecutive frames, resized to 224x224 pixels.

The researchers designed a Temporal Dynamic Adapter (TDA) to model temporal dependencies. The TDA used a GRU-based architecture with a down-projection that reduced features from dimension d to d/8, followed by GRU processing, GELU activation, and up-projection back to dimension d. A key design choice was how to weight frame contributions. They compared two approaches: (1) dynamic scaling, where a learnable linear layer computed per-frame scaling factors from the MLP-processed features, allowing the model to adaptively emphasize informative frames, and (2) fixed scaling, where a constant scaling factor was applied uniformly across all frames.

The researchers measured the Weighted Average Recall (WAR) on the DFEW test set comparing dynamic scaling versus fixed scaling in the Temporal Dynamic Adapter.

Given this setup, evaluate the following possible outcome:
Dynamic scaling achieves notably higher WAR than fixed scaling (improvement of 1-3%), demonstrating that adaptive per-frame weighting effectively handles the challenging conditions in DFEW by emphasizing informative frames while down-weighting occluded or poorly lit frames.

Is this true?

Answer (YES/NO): NO